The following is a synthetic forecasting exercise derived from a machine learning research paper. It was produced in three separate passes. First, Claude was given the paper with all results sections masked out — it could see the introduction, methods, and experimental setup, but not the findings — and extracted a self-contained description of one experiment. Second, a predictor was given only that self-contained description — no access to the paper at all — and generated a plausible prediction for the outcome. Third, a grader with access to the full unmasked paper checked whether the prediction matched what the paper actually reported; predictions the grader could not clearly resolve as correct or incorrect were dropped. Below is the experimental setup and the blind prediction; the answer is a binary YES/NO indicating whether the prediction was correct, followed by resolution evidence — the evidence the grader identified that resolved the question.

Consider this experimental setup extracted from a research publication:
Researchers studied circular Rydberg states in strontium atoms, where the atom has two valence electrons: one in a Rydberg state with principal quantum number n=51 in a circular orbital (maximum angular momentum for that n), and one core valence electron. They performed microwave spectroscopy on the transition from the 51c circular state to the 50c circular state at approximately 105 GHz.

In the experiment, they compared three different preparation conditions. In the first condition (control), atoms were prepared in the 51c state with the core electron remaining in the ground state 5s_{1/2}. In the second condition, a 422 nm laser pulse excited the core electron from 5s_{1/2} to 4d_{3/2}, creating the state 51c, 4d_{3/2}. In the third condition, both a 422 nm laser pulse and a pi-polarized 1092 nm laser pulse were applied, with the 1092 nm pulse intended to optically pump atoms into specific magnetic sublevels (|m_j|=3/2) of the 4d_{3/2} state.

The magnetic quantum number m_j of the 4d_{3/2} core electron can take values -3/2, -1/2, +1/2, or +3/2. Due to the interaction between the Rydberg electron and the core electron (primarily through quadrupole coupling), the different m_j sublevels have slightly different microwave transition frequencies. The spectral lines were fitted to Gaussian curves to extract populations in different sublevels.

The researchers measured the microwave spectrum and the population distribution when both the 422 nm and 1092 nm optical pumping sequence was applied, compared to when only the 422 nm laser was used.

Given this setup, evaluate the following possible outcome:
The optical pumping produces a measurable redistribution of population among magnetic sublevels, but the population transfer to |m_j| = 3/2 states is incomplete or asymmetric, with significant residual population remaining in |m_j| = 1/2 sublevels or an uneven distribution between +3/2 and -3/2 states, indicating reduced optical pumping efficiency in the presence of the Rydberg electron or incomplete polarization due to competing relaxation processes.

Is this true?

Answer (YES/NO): NO